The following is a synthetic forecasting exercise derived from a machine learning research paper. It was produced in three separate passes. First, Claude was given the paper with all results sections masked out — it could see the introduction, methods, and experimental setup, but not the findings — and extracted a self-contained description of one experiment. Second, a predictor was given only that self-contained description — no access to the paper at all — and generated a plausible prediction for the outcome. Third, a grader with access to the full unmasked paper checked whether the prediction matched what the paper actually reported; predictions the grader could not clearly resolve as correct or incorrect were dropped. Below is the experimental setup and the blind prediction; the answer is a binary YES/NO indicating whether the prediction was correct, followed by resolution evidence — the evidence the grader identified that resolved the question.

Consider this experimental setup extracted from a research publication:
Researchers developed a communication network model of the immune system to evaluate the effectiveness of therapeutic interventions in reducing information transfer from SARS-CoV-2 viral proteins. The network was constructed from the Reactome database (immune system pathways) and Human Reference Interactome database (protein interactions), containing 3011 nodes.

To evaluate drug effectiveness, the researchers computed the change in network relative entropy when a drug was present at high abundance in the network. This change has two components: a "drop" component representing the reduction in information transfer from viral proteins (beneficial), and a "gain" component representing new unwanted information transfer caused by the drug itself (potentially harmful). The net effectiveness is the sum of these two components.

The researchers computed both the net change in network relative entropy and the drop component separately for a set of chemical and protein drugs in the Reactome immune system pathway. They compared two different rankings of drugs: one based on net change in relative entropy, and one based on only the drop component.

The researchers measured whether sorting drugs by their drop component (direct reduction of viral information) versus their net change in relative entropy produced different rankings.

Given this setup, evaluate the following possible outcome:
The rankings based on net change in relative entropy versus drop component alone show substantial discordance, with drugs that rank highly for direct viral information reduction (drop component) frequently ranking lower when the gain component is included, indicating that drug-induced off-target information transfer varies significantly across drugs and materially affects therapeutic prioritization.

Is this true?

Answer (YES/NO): YES